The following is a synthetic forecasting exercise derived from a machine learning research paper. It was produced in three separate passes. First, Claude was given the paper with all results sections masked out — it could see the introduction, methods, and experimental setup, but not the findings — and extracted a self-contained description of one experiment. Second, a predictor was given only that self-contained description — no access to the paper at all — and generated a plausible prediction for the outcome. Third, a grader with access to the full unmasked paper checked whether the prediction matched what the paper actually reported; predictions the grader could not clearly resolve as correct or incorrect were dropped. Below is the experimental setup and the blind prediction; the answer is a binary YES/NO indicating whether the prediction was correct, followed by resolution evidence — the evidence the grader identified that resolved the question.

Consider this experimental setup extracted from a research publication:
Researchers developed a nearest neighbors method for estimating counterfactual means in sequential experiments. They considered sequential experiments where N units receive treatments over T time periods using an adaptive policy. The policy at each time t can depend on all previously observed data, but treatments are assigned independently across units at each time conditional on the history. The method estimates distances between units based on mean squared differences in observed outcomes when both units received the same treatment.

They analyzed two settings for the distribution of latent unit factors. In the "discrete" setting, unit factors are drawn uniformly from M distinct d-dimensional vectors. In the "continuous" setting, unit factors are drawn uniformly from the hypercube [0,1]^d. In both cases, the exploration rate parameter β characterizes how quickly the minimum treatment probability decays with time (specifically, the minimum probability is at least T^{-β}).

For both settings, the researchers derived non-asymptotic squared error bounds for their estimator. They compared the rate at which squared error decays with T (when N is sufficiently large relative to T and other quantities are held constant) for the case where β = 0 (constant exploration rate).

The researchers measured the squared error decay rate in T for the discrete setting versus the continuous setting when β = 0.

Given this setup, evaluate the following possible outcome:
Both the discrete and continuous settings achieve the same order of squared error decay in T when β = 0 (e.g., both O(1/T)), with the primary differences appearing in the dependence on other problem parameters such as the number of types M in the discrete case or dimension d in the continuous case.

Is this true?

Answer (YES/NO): NO